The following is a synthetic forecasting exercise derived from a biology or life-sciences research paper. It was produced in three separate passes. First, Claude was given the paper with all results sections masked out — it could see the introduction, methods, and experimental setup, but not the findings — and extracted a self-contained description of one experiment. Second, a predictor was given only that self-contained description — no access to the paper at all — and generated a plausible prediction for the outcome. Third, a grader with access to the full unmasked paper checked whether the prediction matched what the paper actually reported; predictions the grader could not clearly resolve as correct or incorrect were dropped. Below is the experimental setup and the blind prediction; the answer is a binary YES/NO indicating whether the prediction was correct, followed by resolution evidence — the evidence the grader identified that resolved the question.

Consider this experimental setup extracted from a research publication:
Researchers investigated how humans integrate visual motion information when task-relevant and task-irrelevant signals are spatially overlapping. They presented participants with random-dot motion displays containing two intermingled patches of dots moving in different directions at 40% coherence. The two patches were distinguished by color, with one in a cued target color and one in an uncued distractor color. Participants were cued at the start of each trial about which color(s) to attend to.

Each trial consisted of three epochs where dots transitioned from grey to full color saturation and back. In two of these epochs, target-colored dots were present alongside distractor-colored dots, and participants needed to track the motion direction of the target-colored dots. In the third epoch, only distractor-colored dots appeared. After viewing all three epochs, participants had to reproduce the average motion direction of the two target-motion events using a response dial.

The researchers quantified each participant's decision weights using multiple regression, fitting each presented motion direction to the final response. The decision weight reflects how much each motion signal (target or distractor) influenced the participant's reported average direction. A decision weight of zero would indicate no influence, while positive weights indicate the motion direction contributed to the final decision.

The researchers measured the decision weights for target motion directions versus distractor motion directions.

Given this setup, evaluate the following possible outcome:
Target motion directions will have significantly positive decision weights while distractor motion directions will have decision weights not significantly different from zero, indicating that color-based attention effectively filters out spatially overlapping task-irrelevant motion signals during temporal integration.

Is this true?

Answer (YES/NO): NO